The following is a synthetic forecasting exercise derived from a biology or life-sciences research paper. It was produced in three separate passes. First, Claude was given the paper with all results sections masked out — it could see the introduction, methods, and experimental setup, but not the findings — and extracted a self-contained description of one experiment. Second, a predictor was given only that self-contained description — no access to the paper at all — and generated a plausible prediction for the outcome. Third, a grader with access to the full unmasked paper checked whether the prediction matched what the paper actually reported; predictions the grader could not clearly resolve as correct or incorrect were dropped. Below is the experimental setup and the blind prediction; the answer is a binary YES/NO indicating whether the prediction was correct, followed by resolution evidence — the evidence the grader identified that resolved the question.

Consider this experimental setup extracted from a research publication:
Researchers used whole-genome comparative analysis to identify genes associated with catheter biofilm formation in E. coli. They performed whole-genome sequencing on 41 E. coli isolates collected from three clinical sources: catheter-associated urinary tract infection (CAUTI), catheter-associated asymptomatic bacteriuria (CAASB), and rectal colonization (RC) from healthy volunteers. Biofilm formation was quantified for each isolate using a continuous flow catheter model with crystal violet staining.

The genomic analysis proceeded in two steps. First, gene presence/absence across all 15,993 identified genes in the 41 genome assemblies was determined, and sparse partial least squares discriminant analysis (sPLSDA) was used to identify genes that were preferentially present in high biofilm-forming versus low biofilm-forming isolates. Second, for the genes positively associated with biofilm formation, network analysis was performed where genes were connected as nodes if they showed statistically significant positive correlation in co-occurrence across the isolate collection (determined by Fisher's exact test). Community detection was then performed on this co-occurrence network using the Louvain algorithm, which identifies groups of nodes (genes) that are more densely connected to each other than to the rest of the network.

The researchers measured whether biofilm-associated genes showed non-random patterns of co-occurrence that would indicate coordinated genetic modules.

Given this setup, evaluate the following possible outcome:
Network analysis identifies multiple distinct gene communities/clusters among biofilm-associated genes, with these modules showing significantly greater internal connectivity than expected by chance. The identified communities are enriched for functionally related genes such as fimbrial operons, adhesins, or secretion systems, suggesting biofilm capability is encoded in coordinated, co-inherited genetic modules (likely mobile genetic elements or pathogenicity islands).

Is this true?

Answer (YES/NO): NO